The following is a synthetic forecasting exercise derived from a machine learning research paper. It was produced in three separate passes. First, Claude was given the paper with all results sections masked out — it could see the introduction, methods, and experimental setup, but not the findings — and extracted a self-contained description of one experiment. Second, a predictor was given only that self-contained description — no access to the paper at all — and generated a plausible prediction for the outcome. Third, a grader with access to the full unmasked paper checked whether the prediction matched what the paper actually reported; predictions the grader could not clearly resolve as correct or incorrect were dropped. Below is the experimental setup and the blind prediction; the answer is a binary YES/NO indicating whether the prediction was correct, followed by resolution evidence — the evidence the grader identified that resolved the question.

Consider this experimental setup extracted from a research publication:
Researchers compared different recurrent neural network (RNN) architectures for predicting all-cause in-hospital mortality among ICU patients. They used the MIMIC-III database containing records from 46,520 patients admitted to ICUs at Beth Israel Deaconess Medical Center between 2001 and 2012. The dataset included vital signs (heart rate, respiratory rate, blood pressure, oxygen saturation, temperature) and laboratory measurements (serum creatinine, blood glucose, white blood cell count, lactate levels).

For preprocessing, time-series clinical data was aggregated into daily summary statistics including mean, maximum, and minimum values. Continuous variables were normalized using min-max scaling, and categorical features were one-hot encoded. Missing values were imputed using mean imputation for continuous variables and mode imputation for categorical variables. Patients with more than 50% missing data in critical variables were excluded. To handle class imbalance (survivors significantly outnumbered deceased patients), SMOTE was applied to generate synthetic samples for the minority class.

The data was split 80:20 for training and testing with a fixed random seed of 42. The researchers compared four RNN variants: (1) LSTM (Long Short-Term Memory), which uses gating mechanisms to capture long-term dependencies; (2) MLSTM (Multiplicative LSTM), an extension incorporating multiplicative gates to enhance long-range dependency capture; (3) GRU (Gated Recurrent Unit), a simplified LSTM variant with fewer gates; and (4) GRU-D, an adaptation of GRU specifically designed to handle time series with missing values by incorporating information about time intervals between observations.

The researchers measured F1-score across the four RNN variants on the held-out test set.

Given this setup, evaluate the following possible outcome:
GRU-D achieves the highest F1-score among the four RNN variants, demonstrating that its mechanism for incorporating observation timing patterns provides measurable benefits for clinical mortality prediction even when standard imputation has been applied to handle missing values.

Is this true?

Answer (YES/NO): NO